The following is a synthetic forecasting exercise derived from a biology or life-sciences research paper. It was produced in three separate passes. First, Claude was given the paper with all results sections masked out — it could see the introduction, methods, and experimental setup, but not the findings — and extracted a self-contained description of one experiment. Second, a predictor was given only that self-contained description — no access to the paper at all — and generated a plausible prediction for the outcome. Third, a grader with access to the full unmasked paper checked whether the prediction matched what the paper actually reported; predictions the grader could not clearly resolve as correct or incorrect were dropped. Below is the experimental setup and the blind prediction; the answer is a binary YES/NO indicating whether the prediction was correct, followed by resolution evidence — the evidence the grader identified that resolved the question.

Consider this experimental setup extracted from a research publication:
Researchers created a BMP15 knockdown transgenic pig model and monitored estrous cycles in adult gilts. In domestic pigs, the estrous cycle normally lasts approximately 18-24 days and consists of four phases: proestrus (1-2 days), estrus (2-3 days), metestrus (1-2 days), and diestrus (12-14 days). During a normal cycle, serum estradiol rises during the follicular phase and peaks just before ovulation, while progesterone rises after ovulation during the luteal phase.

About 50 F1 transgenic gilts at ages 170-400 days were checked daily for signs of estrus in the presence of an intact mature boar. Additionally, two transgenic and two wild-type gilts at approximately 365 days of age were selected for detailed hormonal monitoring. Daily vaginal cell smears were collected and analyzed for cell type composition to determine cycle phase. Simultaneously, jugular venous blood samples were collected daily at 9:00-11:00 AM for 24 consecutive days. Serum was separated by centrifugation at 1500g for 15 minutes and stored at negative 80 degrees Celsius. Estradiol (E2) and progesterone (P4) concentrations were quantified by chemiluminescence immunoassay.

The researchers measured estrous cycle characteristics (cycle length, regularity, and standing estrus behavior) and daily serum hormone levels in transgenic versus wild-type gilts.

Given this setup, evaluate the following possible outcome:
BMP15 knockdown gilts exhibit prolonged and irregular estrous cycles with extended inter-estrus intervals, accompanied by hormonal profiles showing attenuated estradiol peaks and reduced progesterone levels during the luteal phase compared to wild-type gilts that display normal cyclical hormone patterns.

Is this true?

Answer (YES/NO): NO